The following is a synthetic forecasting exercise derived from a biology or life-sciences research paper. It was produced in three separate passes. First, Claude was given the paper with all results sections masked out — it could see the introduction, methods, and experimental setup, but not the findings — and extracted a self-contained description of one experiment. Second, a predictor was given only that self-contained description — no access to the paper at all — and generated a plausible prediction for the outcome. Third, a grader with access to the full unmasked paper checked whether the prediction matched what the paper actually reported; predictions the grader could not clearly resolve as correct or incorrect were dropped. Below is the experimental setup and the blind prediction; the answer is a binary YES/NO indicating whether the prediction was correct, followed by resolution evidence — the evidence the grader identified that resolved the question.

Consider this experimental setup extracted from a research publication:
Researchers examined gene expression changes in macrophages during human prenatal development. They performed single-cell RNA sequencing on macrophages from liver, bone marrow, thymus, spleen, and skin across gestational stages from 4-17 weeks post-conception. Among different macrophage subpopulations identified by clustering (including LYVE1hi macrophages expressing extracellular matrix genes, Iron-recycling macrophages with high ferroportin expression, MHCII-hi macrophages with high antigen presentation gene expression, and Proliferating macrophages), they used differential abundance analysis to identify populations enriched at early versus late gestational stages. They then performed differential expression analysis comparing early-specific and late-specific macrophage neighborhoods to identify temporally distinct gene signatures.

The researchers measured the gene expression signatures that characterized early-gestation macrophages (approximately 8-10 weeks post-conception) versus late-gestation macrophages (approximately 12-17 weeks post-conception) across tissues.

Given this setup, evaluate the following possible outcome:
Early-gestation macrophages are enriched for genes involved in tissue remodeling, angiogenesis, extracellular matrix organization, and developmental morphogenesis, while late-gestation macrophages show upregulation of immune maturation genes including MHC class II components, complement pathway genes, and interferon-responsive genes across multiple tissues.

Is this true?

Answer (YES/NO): NO